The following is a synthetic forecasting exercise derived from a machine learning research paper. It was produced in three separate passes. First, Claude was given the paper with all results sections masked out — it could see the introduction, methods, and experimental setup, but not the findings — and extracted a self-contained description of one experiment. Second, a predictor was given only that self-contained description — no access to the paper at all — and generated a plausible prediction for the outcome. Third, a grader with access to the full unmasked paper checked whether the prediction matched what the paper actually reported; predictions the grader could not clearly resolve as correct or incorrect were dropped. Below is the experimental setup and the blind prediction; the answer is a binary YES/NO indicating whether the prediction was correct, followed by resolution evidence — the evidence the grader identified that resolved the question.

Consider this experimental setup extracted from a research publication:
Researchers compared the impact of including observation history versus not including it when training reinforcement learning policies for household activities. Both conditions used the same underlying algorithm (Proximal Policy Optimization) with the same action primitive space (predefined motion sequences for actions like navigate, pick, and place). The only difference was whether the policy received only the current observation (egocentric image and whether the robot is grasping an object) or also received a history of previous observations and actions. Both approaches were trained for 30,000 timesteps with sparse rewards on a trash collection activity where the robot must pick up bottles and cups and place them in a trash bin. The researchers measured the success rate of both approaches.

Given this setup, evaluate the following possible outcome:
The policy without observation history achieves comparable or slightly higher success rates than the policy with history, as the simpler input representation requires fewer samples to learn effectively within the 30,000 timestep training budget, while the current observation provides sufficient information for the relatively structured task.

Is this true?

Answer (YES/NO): NO